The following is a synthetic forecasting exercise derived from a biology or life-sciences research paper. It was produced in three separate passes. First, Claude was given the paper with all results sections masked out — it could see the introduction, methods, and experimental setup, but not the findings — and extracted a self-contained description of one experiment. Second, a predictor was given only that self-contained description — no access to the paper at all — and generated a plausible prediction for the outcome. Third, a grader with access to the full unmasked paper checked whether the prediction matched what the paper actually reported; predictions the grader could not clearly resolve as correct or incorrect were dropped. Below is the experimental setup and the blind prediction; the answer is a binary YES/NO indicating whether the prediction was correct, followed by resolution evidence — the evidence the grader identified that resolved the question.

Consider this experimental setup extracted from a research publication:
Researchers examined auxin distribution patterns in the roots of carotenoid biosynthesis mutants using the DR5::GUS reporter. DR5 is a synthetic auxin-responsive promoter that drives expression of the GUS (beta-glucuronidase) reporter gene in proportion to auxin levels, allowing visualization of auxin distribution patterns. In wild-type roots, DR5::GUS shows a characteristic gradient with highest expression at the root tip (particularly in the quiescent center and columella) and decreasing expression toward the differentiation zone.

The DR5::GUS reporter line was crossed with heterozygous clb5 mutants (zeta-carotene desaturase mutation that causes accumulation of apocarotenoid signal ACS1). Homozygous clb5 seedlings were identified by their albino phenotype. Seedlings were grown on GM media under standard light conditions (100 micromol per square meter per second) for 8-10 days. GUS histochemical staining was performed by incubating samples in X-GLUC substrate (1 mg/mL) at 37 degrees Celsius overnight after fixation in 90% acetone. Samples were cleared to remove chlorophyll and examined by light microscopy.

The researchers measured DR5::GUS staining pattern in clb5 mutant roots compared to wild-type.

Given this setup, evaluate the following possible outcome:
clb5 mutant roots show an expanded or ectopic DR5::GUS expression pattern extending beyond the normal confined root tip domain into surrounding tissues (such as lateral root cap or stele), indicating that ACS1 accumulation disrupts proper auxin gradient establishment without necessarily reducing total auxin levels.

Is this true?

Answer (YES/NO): NO